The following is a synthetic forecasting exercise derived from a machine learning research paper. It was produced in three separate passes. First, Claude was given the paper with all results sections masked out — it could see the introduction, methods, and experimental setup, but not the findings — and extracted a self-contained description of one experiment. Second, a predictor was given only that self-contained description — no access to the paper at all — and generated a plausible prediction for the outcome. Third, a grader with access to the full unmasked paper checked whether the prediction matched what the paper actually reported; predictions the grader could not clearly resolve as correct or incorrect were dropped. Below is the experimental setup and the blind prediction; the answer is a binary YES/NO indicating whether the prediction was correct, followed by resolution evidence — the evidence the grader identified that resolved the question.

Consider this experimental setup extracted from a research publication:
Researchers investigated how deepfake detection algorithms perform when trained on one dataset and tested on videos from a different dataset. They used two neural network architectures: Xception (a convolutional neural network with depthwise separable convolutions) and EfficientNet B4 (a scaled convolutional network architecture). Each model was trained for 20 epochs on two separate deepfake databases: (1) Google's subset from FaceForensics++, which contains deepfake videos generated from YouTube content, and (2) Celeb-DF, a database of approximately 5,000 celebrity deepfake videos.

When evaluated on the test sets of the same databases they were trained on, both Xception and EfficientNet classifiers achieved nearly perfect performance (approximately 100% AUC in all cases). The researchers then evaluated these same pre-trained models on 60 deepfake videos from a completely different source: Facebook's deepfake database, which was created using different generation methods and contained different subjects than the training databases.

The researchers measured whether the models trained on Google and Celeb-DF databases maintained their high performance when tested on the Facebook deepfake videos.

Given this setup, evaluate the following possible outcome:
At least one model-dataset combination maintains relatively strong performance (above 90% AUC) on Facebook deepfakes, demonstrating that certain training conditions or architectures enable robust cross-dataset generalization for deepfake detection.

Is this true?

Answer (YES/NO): NO